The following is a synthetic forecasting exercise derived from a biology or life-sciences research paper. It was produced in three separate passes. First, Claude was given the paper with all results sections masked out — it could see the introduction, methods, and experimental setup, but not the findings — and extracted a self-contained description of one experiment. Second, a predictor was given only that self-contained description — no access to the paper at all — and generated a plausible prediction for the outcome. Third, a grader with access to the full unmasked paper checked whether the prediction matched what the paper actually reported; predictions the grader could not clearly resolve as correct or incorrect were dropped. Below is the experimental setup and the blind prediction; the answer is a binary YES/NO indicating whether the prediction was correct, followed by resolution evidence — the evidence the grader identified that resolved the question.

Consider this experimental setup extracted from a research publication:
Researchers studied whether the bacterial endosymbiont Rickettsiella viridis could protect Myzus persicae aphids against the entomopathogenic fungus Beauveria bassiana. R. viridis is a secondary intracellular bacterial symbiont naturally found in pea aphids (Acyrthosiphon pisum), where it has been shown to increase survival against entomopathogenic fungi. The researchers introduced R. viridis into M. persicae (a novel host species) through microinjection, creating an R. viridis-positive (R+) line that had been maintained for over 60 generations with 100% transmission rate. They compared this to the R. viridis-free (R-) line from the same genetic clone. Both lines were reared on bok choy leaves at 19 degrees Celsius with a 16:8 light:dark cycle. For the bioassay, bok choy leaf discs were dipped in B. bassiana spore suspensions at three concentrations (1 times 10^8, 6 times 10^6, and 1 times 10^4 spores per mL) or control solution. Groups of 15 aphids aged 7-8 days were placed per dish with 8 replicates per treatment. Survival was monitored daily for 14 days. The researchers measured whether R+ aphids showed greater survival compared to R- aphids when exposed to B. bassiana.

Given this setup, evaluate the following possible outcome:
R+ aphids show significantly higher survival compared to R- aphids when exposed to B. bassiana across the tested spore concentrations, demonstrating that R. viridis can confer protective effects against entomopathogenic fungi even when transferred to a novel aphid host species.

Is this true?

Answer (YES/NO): NO